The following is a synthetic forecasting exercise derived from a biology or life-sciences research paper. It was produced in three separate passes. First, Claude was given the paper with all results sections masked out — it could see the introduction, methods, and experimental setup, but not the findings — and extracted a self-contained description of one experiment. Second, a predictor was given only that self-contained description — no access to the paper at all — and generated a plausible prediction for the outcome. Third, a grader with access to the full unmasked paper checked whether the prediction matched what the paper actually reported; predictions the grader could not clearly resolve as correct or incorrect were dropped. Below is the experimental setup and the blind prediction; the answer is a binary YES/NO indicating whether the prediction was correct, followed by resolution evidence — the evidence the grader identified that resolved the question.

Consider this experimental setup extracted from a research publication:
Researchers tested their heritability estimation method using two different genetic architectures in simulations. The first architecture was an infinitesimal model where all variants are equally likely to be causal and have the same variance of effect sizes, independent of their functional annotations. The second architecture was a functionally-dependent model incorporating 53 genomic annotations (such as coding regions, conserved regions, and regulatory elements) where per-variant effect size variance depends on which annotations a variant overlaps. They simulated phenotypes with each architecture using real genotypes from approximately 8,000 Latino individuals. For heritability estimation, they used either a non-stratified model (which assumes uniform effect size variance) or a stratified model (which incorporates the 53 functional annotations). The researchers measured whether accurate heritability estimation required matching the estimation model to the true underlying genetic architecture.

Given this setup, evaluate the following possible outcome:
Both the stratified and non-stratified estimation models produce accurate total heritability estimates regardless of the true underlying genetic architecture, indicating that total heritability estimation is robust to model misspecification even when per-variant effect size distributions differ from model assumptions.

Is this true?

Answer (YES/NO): YES